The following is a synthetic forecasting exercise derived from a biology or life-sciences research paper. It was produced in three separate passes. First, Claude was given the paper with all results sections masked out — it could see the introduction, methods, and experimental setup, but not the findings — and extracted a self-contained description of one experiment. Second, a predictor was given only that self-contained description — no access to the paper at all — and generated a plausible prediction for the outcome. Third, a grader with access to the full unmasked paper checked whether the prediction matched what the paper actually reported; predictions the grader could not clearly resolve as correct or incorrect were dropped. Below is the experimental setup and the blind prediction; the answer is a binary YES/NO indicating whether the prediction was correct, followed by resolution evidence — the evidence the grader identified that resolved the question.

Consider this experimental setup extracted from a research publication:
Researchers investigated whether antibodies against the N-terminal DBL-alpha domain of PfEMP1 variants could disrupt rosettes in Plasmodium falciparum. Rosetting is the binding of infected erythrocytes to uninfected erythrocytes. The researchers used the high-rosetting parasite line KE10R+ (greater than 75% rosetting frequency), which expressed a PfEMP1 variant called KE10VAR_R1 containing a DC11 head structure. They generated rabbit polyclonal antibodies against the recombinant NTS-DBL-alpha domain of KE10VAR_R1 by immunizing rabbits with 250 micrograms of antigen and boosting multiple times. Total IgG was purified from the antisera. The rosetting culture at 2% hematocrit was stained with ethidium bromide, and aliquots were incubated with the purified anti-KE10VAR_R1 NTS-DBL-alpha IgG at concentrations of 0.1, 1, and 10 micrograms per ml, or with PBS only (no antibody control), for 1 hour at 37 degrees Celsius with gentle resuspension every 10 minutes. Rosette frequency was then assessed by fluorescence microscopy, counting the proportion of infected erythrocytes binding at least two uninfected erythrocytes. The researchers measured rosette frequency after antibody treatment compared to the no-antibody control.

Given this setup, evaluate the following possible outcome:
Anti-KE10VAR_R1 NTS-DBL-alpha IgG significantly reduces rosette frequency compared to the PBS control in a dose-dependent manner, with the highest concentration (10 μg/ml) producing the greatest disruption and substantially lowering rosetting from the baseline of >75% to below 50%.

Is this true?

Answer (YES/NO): NO